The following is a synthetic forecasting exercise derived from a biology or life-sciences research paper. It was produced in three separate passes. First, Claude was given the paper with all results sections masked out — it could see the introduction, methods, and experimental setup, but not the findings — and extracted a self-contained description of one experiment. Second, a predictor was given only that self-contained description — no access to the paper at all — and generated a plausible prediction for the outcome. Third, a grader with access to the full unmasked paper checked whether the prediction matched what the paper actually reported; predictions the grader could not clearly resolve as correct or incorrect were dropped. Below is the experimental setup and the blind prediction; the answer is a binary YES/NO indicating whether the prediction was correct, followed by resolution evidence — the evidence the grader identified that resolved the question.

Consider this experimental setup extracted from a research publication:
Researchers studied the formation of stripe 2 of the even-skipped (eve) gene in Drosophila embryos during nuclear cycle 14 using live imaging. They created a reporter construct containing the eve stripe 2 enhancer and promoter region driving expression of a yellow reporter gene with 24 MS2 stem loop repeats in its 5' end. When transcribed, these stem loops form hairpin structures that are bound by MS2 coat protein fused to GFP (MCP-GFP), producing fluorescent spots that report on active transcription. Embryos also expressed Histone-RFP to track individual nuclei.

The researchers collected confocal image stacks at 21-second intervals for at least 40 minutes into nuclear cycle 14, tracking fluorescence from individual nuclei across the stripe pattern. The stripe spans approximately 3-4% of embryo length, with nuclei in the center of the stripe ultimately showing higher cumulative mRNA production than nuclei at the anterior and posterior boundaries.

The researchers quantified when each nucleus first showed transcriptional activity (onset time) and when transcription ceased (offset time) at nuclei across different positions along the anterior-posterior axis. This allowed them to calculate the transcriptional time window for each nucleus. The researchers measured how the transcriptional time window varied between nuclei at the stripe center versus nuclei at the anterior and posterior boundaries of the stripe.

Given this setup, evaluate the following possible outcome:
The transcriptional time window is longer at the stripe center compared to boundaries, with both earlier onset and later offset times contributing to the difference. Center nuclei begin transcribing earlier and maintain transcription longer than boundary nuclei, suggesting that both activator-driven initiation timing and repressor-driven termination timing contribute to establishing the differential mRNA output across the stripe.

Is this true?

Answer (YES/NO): NO